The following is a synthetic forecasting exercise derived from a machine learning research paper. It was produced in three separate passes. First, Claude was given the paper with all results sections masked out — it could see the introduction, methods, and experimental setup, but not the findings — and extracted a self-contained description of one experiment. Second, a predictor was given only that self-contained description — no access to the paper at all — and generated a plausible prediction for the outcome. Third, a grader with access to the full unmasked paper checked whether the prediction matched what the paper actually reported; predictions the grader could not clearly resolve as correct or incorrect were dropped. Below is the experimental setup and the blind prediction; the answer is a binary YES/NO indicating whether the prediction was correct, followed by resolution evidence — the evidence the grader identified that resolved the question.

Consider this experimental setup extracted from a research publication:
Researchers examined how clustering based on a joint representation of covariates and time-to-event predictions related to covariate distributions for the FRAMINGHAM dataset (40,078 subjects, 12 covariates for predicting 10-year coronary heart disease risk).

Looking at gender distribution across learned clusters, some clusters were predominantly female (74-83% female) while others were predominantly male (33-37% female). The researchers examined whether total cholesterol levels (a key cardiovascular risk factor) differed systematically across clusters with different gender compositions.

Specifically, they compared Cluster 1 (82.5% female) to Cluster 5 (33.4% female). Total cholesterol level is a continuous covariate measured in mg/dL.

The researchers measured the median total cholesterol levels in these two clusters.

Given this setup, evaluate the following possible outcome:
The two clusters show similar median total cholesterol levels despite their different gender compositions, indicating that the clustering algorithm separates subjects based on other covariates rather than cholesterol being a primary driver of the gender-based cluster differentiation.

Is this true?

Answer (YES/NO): NO